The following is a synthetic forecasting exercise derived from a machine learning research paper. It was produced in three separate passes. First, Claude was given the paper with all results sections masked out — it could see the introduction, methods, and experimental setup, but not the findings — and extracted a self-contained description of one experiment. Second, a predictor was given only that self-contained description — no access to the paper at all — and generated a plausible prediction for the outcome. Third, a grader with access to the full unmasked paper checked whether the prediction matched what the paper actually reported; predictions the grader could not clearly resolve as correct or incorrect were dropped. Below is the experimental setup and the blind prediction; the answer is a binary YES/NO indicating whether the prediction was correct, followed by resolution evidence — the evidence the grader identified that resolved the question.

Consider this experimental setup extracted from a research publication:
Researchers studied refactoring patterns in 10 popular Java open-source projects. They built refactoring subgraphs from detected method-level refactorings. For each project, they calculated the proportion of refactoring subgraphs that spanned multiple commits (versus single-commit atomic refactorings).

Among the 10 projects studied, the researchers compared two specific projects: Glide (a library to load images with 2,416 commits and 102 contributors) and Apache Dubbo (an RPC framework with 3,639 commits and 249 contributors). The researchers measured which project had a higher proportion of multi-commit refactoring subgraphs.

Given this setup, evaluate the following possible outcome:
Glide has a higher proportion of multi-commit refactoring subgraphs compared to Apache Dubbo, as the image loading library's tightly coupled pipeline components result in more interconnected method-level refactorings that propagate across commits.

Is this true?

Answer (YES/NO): YES